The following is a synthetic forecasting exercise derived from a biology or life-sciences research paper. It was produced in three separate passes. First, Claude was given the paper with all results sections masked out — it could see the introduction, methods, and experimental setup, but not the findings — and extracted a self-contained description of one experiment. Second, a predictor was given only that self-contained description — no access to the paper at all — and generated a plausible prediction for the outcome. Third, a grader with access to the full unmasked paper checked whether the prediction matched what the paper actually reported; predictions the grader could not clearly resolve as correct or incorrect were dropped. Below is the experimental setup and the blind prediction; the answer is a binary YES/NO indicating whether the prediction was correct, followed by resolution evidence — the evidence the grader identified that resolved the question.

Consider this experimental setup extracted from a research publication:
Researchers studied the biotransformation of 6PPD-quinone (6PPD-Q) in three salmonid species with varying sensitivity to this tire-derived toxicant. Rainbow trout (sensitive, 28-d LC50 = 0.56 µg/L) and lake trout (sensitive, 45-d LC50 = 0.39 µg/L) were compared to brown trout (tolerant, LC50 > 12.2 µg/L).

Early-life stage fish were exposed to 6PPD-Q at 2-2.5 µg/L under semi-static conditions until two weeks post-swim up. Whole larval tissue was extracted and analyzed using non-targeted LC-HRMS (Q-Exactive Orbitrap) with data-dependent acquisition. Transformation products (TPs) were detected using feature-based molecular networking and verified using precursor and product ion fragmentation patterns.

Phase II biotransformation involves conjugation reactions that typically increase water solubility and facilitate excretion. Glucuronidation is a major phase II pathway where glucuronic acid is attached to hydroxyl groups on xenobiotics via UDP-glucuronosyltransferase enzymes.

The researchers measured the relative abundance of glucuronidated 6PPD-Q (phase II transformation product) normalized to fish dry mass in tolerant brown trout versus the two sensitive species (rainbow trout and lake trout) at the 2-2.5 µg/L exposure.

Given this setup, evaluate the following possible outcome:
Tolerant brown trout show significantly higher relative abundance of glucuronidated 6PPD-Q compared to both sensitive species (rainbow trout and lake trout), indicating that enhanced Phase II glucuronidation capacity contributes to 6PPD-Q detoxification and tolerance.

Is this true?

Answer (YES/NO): NO